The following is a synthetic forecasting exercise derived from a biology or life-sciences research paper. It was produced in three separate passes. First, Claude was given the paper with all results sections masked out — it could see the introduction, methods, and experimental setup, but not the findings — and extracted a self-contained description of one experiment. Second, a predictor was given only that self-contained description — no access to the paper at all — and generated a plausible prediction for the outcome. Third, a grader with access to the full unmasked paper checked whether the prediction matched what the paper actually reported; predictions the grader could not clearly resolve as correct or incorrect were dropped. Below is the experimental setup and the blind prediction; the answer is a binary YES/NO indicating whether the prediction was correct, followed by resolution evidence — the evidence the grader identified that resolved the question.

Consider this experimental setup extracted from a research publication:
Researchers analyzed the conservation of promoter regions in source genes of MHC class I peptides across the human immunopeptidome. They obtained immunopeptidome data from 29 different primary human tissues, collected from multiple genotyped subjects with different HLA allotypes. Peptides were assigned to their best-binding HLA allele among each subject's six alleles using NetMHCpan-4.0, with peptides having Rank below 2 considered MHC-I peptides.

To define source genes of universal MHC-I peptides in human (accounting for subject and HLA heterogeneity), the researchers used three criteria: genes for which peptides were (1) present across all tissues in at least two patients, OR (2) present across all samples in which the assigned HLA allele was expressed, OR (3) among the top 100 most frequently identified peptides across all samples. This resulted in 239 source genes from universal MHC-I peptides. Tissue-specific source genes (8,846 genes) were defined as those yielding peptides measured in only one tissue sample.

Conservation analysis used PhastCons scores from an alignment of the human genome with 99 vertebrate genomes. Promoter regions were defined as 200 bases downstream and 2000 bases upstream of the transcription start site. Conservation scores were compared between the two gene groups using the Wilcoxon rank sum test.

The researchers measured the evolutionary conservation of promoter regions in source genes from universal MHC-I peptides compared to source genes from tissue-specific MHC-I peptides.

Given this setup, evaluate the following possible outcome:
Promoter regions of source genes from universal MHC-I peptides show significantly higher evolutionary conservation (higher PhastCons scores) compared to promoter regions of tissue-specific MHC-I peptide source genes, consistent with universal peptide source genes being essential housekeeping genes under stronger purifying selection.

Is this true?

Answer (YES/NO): YES